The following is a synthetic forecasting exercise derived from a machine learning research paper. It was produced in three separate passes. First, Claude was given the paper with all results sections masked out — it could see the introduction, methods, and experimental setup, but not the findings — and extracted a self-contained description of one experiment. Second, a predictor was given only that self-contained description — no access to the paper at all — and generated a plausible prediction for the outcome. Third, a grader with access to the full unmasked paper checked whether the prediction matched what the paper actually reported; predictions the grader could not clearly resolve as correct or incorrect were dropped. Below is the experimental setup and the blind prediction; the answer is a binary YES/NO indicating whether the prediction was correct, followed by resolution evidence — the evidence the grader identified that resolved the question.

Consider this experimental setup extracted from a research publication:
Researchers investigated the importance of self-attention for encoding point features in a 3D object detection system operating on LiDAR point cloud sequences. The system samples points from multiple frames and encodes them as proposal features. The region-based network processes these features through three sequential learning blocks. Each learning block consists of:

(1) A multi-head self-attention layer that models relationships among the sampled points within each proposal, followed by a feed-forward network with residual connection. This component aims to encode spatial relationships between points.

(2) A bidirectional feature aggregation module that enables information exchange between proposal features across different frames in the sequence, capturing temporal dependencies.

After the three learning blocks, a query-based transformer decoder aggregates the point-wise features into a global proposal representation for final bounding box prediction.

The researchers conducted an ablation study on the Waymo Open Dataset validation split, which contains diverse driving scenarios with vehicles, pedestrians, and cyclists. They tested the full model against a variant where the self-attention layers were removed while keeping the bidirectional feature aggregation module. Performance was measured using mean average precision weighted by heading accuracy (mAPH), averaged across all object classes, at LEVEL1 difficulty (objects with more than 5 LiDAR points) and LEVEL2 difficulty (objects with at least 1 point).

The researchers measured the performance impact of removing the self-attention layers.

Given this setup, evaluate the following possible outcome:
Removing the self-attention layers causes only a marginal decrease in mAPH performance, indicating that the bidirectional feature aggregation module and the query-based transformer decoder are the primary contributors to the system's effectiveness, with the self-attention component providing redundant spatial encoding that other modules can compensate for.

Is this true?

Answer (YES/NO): NO